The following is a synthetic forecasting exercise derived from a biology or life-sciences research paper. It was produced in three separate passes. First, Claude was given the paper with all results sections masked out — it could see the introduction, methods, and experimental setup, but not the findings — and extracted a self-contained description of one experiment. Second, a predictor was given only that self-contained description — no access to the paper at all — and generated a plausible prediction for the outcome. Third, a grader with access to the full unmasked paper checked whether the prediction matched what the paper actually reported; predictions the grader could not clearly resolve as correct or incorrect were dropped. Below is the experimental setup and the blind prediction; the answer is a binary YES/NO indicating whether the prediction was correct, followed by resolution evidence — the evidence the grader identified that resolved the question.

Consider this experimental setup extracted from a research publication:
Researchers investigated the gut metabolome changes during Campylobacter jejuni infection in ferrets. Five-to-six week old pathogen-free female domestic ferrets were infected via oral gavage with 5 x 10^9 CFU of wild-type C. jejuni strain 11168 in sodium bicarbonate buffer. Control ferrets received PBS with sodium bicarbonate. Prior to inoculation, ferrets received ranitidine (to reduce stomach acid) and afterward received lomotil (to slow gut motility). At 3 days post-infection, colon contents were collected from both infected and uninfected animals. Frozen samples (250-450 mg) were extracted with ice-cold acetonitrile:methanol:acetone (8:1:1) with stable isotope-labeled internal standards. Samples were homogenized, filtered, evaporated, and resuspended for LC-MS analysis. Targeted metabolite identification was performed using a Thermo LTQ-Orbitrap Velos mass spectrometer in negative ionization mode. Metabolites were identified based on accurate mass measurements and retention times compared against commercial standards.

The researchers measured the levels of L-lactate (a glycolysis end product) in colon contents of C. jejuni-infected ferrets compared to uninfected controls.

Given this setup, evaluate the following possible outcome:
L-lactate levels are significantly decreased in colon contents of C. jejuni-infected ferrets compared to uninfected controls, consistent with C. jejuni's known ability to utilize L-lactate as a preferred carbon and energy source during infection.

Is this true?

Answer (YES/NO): NO